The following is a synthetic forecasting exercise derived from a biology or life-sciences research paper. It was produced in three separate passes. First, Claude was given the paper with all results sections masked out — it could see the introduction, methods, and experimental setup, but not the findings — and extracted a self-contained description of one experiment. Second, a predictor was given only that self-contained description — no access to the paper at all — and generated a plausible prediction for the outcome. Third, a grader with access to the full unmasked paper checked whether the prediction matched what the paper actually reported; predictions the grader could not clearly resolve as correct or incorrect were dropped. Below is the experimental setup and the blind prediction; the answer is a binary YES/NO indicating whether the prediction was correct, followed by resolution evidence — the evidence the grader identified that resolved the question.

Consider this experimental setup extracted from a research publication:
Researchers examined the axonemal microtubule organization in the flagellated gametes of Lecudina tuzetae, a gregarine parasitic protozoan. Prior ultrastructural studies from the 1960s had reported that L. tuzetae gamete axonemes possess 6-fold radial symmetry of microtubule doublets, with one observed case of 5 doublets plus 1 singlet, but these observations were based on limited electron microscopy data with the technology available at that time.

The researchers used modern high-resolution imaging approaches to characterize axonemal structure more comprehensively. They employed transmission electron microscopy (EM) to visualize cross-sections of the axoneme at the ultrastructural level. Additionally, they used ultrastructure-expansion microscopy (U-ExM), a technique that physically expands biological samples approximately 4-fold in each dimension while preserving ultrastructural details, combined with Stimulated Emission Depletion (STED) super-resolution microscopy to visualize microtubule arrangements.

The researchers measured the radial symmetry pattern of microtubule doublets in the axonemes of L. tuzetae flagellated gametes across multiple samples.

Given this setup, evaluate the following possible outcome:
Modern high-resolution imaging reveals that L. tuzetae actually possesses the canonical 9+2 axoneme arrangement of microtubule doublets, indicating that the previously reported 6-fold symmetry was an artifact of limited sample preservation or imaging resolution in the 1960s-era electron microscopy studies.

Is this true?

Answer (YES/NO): NO